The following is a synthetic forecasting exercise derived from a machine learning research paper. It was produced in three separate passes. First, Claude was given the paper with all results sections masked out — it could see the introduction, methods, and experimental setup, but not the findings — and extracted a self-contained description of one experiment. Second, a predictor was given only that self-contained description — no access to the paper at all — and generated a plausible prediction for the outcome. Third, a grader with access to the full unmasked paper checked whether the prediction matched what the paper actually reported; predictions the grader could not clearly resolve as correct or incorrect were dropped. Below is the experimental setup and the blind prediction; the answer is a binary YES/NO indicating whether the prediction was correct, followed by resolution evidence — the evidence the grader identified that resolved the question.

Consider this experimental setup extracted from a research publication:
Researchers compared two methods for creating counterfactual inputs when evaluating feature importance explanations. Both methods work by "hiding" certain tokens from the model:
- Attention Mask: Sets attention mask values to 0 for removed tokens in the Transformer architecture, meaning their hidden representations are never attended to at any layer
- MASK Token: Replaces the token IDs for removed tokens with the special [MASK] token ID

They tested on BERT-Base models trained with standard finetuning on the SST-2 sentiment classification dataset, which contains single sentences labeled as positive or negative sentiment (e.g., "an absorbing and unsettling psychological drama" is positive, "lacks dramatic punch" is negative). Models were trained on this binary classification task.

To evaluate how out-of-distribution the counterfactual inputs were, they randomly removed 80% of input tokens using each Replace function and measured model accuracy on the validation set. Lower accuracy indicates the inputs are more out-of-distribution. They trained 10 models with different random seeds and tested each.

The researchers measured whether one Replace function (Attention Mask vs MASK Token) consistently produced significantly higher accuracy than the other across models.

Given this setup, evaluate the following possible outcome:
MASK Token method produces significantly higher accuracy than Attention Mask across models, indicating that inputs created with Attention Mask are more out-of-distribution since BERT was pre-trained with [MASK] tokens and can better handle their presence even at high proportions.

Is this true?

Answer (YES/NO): NO